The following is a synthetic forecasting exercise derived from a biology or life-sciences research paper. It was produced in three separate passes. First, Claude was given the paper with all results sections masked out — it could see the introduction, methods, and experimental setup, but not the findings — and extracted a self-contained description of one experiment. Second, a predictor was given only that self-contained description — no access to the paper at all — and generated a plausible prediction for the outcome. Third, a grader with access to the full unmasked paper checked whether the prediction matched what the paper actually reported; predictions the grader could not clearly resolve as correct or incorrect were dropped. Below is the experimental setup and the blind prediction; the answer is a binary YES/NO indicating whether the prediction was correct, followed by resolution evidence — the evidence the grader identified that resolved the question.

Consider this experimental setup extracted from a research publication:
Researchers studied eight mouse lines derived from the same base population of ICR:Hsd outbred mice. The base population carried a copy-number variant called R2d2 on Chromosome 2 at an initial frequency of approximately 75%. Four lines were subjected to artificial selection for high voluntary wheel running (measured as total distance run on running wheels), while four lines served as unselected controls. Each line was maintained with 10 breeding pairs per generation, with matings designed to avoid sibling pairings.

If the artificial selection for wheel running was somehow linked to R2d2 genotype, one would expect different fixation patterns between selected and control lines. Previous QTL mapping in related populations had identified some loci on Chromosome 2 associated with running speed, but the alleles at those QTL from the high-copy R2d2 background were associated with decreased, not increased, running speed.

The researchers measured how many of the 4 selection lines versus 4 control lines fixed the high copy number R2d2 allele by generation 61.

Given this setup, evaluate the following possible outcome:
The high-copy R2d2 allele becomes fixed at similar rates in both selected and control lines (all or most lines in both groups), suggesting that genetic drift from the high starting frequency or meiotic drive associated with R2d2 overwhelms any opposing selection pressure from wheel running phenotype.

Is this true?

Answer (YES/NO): NO